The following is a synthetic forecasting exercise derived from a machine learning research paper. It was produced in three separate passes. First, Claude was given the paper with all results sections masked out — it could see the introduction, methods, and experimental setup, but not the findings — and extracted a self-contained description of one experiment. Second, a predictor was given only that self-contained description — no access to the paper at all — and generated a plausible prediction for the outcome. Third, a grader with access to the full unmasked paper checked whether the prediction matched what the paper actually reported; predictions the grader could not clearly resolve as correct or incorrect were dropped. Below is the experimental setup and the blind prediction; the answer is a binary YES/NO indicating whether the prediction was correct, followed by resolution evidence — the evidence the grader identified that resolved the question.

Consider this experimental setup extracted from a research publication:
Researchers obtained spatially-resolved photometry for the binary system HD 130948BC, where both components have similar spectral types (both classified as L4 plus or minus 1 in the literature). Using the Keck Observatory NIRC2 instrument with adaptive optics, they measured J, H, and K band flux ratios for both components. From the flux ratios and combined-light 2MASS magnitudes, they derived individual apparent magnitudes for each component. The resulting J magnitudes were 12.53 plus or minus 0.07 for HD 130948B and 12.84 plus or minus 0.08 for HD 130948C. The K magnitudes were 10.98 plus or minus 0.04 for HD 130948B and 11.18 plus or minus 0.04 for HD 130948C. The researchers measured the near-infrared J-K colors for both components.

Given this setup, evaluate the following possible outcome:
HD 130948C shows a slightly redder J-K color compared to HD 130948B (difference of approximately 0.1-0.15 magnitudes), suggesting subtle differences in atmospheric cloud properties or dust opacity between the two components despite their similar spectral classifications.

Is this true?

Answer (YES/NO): NO